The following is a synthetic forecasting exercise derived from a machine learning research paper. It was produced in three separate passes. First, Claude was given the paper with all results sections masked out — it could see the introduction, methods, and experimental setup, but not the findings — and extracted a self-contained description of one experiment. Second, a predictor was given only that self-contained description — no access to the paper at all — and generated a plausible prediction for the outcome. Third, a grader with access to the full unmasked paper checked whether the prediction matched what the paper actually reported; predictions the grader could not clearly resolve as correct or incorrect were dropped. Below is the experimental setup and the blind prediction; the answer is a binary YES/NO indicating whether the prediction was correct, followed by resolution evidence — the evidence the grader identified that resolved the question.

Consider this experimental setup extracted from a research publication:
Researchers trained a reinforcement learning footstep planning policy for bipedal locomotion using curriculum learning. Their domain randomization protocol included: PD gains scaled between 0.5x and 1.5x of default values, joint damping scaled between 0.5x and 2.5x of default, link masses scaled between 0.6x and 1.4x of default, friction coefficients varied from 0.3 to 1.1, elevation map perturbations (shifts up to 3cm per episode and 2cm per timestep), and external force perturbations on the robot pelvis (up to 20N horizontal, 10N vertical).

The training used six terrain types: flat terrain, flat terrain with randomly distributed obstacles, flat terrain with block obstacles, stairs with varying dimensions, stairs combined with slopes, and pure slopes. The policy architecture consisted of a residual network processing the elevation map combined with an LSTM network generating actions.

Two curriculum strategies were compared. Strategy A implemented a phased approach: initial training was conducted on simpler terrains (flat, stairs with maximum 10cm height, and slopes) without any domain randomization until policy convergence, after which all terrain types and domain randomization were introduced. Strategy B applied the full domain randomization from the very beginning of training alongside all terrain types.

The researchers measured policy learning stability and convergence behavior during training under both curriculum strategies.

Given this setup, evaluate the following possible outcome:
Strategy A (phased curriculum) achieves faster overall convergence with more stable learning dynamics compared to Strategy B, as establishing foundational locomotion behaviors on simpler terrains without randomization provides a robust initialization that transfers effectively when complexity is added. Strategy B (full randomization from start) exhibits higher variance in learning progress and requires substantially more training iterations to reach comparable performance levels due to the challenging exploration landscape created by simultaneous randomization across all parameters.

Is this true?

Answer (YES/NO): NO